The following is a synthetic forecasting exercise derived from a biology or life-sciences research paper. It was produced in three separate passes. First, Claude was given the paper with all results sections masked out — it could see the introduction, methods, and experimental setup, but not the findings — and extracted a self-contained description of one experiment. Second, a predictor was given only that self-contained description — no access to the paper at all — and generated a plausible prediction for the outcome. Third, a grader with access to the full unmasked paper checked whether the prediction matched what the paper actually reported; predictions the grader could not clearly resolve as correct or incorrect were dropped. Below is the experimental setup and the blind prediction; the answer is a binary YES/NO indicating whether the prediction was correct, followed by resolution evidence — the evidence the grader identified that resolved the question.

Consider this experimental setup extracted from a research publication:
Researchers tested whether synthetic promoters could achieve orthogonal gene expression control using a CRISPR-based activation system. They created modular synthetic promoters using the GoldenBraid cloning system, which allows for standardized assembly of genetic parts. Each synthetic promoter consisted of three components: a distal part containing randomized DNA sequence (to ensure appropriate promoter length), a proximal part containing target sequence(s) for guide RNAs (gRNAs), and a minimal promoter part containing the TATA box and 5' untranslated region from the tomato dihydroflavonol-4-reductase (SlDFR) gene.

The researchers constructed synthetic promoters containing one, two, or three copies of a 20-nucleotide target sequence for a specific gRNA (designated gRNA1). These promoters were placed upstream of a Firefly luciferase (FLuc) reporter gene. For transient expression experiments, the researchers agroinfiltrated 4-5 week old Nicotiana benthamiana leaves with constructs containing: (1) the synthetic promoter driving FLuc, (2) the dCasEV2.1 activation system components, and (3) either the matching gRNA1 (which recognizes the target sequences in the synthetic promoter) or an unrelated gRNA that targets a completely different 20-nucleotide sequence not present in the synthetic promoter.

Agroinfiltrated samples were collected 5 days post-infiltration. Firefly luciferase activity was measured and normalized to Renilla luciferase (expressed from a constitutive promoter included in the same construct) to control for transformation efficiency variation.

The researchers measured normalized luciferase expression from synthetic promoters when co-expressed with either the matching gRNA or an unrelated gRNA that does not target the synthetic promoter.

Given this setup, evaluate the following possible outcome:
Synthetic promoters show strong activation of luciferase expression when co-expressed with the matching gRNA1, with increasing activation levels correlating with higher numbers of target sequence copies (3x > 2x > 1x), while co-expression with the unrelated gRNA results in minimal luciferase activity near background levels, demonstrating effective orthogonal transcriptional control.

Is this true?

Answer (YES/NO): YES